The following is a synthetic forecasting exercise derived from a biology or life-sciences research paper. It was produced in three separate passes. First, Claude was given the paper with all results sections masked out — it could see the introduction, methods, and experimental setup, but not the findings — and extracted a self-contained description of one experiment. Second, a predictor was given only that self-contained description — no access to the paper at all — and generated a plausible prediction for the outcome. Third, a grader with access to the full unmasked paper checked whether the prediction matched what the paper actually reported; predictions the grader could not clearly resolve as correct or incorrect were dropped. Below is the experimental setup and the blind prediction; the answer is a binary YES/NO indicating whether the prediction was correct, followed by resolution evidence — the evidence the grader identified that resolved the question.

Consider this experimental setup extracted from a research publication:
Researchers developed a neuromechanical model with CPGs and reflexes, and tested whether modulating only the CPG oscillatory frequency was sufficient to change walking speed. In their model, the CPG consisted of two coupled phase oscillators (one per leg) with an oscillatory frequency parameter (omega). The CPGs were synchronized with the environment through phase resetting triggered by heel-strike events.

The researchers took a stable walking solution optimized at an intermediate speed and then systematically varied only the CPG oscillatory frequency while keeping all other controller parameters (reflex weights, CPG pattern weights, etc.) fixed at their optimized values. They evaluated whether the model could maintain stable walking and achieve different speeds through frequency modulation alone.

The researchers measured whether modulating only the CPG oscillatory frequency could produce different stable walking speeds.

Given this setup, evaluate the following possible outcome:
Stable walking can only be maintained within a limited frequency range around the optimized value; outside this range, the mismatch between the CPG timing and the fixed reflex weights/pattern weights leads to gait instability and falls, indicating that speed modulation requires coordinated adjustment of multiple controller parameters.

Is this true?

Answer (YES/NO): YES